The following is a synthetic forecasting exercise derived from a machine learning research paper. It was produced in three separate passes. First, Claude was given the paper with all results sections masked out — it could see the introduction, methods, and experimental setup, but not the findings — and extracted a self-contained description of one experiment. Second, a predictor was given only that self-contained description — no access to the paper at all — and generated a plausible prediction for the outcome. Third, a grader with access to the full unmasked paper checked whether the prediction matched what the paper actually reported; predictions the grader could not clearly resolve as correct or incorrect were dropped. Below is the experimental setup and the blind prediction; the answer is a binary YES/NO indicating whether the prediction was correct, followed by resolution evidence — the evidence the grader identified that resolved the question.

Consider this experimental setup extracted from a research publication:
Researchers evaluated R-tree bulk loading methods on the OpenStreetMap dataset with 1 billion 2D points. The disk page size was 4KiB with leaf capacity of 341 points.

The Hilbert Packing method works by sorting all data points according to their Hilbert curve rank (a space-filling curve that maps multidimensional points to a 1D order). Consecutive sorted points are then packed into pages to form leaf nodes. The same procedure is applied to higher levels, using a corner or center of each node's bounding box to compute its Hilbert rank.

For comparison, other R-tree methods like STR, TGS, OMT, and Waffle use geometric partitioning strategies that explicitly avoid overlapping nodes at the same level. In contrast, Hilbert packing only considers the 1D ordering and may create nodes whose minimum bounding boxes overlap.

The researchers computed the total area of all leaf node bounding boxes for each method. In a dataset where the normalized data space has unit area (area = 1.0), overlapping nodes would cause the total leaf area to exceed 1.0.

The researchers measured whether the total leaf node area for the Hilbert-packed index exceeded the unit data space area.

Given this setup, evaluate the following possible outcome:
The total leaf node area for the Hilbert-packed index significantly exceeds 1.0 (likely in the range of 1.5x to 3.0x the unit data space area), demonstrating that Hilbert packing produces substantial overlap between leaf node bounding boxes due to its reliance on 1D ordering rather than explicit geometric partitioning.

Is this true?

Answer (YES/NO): NO